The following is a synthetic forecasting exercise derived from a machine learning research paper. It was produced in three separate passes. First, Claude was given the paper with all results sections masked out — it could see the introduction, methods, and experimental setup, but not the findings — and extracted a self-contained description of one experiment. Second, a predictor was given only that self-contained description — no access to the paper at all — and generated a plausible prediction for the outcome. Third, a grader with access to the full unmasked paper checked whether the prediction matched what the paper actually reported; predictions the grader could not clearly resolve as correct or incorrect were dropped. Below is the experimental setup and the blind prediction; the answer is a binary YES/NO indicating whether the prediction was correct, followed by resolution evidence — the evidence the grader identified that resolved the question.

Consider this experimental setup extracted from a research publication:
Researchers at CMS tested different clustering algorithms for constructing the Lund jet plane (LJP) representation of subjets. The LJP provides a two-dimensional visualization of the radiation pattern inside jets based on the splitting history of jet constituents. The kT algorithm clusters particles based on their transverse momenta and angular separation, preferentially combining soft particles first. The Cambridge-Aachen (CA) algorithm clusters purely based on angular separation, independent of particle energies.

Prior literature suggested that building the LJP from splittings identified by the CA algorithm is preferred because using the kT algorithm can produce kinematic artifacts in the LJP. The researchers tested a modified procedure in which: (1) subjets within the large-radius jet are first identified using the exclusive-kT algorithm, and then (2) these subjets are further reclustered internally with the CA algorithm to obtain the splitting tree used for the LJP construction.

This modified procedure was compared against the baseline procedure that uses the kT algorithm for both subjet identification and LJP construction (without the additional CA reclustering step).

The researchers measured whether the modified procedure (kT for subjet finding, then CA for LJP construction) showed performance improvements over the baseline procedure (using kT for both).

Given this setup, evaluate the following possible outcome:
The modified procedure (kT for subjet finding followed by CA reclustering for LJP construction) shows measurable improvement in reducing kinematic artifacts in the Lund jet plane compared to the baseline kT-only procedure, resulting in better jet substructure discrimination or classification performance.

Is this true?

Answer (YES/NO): NO